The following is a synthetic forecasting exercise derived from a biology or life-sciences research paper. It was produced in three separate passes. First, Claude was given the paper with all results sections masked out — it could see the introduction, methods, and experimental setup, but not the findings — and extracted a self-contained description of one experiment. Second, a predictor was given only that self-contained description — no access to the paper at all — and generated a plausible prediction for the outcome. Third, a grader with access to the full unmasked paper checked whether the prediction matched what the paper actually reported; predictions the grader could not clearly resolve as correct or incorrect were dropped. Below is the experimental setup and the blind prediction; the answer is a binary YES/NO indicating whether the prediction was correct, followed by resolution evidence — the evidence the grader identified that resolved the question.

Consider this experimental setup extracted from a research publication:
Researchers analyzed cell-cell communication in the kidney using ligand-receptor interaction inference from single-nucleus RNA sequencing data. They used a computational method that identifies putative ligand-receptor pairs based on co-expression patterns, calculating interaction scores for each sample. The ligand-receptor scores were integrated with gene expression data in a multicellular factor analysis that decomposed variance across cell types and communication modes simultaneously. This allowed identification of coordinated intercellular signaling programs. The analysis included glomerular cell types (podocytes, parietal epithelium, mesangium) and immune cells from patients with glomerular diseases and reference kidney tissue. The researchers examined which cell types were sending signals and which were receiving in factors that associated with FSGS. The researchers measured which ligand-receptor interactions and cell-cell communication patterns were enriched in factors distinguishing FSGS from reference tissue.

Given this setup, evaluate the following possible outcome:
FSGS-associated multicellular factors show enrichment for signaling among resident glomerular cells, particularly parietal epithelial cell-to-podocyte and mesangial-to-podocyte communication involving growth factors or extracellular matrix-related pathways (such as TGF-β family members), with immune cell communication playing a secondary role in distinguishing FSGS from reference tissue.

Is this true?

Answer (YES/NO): NO